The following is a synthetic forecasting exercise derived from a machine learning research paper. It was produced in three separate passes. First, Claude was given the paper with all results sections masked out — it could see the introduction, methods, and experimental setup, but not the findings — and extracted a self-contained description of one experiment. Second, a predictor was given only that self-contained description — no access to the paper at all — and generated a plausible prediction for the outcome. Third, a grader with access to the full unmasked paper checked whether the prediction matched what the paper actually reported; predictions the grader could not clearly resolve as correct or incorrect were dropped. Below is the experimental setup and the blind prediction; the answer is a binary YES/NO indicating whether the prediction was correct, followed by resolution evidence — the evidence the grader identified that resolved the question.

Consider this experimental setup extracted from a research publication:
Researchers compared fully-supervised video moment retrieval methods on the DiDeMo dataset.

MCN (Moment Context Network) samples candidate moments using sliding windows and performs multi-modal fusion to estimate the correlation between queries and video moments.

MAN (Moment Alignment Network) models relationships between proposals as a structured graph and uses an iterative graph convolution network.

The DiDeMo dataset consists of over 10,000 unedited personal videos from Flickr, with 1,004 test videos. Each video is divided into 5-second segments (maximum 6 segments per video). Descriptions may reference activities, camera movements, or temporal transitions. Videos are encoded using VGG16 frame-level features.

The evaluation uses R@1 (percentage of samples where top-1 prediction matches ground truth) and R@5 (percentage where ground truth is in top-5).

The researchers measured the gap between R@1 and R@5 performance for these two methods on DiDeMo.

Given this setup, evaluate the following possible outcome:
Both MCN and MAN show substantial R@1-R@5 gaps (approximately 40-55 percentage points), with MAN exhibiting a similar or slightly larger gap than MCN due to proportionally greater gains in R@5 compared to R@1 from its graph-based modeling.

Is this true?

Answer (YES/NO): YES